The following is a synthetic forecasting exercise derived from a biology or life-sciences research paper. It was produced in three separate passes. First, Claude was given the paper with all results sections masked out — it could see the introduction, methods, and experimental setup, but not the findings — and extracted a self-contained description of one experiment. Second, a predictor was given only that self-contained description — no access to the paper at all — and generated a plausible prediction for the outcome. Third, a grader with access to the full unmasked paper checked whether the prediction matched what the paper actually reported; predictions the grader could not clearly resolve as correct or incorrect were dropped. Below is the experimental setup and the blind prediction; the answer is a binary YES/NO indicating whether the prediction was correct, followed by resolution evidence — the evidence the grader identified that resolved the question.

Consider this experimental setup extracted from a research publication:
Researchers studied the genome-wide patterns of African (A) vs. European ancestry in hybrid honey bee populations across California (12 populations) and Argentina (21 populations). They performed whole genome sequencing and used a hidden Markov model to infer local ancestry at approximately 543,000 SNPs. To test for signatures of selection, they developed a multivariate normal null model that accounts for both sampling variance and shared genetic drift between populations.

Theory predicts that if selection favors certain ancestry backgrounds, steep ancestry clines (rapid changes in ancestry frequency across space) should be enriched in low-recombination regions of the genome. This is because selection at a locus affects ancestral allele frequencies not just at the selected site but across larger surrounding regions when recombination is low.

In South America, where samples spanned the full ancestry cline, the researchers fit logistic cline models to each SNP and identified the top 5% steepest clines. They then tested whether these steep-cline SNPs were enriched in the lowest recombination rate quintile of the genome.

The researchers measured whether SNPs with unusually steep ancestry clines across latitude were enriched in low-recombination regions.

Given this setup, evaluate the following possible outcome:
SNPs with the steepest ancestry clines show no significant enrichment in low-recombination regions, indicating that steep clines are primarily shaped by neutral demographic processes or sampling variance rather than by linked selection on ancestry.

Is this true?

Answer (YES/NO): NO